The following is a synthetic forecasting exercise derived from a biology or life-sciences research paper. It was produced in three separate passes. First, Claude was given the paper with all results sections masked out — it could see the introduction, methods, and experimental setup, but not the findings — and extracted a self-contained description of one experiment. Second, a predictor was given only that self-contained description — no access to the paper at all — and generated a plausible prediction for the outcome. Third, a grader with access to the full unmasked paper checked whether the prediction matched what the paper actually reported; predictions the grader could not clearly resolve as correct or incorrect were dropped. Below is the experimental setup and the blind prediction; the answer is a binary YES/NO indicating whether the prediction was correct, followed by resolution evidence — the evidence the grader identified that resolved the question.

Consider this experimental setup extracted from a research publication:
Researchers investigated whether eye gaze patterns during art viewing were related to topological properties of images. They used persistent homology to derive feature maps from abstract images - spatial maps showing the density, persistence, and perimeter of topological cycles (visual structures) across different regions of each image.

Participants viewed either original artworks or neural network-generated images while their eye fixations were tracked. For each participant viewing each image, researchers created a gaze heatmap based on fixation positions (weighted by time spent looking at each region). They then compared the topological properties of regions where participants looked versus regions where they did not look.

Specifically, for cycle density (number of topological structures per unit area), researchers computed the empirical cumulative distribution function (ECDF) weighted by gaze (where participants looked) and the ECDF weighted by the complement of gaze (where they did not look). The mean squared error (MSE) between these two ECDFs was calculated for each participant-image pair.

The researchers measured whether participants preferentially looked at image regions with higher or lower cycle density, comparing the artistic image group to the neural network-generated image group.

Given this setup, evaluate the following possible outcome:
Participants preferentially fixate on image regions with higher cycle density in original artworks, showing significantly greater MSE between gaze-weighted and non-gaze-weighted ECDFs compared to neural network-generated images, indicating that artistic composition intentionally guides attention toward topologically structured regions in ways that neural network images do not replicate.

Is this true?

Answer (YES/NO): NO